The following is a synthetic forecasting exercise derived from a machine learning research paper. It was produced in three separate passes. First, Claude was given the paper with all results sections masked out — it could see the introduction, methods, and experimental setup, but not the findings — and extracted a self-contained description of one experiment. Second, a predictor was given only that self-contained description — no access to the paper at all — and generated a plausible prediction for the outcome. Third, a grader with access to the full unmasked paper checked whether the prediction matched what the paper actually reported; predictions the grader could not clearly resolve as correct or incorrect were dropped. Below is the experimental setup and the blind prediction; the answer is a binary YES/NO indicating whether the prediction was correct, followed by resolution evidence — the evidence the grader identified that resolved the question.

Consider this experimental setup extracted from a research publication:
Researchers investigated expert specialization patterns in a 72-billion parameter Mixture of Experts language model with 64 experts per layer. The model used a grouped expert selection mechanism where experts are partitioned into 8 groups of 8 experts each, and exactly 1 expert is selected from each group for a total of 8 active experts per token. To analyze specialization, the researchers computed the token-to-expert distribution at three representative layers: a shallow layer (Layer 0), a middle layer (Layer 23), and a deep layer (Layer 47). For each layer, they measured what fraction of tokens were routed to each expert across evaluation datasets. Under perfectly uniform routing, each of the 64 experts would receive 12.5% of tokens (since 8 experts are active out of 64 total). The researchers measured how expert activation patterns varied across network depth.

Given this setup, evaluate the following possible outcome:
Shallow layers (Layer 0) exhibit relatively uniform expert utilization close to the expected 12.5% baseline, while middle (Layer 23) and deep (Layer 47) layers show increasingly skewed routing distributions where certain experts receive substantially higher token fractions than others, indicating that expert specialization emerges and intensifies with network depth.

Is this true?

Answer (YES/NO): YES